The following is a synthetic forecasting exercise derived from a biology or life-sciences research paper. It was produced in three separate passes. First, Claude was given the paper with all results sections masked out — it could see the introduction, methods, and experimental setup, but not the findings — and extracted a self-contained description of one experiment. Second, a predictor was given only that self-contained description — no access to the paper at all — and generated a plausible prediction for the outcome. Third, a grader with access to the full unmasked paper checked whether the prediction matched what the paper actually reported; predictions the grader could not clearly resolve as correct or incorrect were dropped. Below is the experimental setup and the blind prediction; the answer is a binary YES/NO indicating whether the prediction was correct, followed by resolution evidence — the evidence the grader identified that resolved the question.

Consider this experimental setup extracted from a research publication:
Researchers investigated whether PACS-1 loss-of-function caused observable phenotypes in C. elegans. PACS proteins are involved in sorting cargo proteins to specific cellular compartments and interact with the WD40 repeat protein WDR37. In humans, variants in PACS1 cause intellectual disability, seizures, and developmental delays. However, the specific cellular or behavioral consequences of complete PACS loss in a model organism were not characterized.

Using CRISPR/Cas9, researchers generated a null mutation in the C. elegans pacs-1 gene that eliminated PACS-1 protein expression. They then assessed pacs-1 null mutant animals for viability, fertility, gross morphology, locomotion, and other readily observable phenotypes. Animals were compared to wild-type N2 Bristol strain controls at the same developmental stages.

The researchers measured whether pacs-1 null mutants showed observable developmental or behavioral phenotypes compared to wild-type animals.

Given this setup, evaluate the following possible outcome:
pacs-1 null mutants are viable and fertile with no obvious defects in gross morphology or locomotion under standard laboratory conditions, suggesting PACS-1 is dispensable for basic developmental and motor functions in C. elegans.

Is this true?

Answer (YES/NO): YES